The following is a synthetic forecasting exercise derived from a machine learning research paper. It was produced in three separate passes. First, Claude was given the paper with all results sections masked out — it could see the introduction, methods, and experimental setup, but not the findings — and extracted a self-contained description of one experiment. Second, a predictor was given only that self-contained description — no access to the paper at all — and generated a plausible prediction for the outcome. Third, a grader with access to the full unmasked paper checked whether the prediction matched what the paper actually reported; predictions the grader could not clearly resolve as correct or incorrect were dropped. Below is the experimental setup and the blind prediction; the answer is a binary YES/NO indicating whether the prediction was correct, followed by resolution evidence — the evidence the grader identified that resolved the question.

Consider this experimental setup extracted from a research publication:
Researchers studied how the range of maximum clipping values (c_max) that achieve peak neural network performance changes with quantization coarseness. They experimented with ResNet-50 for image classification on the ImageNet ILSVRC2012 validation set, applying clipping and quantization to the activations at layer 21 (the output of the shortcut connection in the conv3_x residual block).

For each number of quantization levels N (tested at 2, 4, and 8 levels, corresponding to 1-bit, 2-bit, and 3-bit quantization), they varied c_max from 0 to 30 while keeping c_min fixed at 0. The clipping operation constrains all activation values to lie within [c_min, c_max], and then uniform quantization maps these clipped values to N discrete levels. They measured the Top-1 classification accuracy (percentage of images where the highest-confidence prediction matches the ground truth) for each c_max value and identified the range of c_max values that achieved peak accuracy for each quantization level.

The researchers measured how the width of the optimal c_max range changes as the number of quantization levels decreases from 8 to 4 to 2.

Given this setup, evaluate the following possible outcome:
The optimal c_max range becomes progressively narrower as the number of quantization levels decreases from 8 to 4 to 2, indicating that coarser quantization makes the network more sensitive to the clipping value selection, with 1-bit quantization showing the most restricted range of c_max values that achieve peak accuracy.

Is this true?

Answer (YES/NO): YES